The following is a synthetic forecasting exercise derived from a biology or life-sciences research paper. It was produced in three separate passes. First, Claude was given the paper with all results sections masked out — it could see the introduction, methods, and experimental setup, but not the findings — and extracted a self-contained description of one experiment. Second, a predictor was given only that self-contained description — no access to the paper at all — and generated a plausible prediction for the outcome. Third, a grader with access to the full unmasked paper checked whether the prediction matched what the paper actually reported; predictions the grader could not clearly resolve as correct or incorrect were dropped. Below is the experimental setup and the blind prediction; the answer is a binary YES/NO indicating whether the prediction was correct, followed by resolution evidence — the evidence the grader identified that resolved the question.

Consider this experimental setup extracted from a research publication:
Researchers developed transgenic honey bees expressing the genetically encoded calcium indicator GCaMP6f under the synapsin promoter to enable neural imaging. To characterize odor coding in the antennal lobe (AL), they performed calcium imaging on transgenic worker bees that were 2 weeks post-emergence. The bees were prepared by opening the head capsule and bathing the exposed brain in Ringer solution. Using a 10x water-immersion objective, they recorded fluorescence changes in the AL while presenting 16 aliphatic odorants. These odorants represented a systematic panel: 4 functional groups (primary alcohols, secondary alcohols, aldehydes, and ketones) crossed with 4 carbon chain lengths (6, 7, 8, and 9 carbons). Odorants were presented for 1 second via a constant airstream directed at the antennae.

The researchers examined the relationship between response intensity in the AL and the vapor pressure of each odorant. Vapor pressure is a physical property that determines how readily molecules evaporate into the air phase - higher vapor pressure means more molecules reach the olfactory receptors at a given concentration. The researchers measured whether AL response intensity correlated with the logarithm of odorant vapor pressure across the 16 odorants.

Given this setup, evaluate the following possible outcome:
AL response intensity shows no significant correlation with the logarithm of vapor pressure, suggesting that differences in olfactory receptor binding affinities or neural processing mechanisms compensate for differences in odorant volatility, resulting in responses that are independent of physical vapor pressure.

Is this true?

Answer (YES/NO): NO